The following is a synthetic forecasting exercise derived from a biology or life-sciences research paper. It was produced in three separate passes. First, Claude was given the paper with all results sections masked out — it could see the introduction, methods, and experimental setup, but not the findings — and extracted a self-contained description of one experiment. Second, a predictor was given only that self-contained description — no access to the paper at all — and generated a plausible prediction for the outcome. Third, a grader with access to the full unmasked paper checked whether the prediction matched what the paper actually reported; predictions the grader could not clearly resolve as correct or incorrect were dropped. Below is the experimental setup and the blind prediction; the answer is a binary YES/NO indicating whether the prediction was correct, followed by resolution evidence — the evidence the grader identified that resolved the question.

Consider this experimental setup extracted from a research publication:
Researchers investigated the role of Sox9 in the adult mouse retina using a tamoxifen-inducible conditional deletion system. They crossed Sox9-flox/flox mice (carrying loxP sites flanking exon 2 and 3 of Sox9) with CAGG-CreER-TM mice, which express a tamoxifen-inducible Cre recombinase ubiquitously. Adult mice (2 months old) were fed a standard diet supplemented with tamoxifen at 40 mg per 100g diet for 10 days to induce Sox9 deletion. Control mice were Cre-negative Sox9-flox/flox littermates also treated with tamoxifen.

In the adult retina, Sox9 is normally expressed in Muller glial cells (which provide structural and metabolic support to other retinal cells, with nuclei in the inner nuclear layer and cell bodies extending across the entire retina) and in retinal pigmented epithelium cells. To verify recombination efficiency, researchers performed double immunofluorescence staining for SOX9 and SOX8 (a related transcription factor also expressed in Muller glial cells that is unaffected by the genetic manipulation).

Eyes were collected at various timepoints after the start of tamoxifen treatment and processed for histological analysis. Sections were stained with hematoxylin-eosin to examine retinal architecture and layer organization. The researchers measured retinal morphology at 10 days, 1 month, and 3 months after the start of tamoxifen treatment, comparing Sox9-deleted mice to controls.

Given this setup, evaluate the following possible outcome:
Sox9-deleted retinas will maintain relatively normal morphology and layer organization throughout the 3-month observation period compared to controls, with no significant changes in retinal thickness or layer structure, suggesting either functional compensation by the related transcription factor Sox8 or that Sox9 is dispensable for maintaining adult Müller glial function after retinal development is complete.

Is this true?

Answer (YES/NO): NO